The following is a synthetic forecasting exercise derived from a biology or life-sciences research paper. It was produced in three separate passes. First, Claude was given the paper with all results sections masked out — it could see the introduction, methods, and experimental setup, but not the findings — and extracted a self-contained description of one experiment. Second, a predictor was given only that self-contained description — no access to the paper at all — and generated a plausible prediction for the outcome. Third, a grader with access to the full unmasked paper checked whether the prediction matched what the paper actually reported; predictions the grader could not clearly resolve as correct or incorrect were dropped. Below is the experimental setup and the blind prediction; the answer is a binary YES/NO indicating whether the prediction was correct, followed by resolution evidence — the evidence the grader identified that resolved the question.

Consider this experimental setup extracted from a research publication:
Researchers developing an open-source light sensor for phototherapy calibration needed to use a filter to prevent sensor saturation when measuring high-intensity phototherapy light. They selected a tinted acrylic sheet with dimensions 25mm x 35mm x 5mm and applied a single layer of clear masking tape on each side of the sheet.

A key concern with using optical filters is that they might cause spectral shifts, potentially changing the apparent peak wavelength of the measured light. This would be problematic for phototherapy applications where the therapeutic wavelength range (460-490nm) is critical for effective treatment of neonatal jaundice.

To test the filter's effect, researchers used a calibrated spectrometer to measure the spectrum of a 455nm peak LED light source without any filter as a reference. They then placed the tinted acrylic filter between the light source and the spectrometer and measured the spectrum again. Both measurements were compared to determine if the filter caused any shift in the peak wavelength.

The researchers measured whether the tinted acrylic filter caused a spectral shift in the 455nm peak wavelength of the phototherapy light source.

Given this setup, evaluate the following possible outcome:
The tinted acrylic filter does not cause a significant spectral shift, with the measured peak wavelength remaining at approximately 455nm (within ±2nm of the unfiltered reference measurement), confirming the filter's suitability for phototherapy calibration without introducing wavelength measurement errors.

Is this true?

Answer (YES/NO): YES